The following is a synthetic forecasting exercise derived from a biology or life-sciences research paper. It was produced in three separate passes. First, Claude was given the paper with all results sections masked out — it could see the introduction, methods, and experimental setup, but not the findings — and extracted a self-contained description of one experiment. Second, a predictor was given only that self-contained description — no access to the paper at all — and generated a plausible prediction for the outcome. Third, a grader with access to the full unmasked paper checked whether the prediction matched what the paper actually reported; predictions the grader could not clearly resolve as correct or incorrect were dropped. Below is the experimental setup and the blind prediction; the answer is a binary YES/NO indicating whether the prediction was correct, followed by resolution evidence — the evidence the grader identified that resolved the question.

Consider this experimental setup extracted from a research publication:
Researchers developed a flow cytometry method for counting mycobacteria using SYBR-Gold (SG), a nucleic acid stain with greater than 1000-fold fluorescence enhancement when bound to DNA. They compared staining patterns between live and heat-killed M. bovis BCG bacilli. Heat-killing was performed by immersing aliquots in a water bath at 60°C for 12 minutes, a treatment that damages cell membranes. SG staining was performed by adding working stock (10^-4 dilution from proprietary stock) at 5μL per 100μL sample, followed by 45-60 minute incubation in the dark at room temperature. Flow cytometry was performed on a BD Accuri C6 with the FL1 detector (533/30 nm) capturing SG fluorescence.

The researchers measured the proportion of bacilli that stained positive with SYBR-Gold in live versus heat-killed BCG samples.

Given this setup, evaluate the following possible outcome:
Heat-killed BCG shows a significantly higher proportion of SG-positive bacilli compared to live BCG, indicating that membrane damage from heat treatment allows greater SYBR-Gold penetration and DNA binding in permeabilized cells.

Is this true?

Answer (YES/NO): YES